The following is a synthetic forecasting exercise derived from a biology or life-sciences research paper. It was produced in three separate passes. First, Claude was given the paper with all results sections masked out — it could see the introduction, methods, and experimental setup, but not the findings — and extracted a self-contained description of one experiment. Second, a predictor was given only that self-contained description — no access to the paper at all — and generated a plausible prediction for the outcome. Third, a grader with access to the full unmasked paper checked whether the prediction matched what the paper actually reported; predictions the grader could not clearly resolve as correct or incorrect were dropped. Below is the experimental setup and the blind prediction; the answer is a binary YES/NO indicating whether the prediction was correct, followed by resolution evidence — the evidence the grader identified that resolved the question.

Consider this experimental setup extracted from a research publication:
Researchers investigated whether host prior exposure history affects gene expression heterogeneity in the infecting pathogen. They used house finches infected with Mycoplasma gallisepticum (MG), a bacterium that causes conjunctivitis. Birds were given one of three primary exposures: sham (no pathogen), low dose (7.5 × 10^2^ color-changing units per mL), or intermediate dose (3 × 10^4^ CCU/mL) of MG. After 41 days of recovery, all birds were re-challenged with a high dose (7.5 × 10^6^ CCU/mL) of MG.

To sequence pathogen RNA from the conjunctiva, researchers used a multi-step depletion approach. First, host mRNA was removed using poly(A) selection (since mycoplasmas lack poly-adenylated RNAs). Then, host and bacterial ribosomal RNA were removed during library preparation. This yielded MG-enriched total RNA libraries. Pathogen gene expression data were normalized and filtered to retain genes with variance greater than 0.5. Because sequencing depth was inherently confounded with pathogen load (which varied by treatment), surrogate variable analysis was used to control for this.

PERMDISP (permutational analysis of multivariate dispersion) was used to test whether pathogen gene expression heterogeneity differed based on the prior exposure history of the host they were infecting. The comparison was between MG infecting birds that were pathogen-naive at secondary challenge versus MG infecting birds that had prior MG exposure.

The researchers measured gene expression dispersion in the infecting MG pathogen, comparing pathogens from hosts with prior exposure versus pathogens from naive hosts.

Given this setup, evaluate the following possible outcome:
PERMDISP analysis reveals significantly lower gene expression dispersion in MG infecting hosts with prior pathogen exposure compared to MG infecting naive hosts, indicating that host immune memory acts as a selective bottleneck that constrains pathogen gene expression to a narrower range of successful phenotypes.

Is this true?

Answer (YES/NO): NO